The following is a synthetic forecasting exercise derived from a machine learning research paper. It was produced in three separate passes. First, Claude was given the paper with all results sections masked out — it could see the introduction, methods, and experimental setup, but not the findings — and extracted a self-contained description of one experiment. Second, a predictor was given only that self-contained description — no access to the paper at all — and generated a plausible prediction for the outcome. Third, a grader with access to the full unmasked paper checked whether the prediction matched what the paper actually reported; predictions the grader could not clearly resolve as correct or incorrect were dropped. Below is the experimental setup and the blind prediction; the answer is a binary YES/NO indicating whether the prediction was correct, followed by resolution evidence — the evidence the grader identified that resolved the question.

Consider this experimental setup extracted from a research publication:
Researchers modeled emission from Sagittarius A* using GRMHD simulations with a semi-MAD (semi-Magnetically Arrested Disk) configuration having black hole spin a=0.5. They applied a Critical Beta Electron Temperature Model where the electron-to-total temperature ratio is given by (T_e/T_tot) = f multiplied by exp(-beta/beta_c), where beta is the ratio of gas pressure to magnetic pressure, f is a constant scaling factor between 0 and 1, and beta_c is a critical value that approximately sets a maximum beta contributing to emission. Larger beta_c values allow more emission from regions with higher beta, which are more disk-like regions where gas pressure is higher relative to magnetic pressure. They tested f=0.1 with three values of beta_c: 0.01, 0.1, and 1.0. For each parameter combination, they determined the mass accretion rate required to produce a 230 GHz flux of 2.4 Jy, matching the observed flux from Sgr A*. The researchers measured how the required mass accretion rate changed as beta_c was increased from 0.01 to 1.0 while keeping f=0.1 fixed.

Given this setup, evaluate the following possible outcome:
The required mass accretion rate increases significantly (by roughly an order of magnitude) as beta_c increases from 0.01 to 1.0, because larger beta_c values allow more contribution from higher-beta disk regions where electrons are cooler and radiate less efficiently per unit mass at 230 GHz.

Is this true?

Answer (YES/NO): NO